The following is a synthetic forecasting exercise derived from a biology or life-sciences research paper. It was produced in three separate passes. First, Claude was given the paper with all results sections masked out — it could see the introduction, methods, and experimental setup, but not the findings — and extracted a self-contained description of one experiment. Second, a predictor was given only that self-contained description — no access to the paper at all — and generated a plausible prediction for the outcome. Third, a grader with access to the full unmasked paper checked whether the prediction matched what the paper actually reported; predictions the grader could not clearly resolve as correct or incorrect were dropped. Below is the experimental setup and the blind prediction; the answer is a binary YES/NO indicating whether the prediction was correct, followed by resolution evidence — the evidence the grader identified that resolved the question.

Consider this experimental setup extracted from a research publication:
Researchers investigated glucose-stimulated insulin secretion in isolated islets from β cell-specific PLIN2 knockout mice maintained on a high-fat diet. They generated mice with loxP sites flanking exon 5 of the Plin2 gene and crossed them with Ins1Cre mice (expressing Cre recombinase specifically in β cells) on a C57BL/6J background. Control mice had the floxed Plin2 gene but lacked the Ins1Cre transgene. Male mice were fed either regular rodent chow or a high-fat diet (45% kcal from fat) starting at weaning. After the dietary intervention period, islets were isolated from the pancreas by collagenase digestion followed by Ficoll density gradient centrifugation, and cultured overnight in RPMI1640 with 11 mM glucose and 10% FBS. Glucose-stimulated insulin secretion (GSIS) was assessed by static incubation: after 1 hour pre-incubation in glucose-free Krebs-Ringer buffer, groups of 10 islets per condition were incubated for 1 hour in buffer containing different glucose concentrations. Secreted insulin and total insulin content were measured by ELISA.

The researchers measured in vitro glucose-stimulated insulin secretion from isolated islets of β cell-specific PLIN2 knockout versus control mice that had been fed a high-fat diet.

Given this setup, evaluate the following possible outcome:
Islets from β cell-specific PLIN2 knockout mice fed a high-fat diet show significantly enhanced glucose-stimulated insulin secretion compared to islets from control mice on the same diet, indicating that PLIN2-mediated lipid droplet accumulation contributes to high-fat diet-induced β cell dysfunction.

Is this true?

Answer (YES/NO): NO